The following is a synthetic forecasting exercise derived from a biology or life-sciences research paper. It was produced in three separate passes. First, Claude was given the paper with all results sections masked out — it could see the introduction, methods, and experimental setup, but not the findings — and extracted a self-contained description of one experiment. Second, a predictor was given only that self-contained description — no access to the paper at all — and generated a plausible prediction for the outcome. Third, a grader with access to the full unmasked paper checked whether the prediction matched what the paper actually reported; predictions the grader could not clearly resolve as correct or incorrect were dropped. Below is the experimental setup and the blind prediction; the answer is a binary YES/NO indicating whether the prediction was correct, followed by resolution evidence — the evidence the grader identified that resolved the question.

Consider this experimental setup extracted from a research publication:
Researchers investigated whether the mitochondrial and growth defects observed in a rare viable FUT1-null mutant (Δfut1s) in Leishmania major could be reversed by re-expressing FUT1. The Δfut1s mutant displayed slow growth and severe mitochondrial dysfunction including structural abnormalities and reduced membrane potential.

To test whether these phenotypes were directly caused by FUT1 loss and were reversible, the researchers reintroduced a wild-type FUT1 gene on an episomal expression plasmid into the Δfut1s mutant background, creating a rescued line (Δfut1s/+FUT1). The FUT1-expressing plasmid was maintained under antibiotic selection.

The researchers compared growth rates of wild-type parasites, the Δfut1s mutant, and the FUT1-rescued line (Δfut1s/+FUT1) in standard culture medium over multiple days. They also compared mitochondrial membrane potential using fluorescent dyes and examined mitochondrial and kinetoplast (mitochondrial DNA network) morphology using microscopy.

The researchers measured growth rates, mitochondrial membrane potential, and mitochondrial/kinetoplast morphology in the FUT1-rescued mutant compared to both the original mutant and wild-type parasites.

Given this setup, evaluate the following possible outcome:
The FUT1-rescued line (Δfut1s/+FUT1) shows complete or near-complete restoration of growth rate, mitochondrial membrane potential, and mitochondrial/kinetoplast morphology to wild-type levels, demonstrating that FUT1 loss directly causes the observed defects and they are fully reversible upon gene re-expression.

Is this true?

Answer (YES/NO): YES